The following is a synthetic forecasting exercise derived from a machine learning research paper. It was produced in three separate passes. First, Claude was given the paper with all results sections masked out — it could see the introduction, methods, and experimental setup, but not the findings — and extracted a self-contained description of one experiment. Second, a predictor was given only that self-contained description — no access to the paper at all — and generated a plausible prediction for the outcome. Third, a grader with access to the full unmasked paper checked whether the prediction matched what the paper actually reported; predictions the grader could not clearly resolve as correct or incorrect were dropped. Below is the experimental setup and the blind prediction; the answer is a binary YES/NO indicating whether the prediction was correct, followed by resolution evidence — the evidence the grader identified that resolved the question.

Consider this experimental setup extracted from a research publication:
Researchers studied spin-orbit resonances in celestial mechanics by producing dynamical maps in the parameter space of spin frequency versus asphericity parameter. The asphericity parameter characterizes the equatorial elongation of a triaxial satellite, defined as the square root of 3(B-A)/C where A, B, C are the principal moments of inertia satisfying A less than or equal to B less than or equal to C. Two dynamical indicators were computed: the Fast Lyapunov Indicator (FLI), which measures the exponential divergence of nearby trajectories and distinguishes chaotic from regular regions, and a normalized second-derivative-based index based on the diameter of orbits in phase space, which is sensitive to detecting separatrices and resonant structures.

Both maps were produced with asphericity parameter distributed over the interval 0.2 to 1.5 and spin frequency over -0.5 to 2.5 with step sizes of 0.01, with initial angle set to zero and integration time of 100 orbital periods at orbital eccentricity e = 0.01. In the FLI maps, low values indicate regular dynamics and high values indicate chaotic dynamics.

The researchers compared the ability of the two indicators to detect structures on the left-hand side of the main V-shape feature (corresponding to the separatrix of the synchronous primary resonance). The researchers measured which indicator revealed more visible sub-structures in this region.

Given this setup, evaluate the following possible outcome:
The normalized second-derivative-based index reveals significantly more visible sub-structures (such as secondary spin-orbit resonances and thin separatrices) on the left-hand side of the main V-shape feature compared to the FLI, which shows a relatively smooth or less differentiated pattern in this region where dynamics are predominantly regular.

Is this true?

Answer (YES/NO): YES